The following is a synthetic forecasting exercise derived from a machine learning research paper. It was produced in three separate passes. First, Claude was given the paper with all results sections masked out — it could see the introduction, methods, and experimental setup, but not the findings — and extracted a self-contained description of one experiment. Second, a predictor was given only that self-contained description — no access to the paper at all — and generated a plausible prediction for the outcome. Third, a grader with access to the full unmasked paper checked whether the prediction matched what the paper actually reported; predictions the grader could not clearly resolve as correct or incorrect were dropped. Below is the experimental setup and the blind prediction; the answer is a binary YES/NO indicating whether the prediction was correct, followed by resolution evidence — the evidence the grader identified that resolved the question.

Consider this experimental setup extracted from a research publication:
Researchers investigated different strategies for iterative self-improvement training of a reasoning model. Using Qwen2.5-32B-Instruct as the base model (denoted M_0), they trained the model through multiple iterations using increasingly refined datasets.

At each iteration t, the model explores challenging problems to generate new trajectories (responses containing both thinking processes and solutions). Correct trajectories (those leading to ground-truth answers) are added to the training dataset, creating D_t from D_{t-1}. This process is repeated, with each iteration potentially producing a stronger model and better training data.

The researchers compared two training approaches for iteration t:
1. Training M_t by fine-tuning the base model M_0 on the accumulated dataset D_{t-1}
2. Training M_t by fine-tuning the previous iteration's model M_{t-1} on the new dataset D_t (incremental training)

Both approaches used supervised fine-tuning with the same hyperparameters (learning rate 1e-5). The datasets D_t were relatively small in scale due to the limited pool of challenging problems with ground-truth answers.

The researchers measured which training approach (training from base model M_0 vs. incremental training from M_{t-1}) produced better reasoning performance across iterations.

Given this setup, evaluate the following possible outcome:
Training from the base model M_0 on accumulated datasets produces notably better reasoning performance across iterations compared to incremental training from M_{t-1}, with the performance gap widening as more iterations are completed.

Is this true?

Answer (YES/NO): NO